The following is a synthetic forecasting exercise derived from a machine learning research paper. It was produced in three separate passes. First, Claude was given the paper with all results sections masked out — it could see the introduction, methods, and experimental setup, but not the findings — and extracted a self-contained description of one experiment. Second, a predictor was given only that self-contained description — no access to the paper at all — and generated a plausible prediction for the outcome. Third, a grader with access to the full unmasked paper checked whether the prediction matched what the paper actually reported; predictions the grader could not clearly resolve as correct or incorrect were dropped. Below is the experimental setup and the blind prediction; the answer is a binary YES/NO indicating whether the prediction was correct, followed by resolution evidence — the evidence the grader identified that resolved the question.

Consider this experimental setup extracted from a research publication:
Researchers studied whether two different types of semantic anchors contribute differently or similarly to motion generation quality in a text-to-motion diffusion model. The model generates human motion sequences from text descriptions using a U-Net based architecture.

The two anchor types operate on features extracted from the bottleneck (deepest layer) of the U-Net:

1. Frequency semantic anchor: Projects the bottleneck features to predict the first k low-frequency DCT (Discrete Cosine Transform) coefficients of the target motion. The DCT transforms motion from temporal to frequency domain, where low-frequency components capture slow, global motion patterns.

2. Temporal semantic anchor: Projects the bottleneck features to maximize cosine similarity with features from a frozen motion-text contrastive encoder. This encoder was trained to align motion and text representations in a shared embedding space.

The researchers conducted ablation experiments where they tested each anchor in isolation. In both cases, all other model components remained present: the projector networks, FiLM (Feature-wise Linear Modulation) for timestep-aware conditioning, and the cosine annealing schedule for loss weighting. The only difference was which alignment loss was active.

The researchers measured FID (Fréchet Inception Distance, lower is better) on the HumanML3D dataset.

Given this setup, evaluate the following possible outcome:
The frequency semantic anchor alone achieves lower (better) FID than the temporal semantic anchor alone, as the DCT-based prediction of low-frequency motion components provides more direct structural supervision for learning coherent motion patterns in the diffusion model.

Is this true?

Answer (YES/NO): NO